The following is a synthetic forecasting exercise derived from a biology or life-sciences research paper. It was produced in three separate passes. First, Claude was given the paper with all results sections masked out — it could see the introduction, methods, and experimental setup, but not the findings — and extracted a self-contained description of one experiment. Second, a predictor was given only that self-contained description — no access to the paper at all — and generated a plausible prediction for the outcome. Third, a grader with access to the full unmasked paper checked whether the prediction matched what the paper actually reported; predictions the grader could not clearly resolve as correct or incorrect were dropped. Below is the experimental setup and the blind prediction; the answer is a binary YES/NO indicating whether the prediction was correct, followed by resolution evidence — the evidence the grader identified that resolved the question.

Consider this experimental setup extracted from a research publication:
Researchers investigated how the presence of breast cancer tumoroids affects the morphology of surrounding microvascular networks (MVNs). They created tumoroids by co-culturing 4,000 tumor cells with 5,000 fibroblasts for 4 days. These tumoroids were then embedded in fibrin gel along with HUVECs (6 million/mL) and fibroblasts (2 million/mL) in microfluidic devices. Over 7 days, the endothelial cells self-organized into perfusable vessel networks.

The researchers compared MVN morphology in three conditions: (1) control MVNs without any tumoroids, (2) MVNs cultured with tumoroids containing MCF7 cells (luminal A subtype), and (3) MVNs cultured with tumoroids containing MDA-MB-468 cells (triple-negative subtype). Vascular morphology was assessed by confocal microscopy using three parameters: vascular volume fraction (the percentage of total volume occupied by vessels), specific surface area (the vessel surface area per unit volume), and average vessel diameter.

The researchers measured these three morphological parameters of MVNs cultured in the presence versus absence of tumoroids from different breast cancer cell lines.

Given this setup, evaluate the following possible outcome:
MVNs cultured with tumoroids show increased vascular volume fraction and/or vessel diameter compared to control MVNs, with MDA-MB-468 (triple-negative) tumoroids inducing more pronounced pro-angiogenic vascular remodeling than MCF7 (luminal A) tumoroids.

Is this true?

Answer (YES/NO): NO